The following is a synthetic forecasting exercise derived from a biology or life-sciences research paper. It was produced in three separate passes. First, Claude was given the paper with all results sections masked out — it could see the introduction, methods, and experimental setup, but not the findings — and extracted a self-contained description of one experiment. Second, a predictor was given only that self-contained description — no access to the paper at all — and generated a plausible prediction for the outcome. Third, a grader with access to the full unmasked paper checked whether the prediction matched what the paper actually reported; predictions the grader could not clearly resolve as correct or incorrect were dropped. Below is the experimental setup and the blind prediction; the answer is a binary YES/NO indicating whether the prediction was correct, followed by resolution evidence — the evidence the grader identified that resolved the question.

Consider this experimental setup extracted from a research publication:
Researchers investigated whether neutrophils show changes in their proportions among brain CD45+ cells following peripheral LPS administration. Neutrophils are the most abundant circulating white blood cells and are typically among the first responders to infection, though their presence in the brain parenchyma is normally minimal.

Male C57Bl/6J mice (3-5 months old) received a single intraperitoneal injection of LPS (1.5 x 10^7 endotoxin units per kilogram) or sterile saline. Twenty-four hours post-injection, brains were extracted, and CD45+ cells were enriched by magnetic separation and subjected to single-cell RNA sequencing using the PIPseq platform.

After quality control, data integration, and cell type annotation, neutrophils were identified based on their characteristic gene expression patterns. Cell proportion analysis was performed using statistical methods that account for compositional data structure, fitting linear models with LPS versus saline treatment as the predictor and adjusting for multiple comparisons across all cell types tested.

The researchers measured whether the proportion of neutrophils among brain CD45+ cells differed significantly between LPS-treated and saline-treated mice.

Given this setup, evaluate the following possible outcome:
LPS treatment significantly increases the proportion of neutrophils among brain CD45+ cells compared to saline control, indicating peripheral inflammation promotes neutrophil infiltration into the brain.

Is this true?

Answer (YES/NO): YES